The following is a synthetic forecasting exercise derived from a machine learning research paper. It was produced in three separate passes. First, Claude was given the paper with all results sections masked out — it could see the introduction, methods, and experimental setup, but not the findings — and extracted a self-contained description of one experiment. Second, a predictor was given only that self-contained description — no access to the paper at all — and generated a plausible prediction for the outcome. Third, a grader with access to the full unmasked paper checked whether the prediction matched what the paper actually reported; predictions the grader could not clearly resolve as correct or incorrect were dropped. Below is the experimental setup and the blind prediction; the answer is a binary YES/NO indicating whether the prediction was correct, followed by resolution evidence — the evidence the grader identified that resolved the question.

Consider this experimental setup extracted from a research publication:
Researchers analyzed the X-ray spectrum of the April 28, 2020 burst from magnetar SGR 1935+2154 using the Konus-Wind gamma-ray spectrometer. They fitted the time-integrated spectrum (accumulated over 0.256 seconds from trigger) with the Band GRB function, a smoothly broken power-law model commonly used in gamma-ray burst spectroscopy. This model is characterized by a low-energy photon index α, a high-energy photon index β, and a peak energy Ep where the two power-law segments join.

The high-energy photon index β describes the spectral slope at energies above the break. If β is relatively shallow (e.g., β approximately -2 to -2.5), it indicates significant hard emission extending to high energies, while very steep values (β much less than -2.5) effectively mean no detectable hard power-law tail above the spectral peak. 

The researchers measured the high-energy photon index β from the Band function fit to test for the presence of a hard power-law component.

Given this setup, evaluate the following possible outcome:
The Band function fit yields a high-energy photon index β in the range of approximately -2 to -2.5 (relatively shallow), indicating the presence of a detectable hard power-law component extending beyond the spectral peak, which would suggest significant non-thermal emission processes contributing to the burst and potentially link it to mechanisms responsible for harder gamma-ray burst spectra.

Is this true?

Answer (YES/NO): NO